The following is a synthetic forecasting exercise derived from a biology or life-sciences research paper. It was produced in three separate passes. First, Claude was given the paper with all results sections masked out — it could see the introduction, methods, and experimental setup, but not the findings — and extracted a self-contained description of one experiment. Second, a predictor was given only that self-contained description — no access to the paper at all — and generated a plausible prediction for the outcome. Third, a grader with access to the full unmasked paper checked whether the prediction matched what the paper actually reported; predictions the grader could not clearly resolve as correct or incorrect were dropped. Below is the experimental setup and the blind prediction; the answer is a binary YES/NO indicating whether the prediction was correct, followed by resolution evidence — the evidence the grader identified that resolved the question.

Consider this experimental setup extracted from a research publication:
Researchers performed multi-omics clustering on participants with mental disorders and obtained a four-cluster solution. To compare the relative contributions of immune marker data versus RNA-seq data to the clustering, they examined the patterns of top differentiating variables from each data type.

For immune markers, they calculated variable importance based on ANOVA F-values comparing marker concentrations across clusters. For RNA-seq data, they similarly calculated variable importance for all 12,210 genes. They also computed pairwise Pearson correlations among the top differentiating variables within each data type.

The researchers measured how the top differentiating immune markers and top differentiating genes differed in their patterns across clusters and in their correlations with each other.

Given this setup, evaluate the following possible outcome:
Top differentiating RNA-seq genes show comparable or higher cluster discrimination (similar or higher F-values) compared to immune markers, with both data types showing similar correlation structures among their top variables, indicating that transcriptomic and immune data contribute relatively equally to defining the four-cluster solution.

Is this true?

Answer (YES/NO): NO